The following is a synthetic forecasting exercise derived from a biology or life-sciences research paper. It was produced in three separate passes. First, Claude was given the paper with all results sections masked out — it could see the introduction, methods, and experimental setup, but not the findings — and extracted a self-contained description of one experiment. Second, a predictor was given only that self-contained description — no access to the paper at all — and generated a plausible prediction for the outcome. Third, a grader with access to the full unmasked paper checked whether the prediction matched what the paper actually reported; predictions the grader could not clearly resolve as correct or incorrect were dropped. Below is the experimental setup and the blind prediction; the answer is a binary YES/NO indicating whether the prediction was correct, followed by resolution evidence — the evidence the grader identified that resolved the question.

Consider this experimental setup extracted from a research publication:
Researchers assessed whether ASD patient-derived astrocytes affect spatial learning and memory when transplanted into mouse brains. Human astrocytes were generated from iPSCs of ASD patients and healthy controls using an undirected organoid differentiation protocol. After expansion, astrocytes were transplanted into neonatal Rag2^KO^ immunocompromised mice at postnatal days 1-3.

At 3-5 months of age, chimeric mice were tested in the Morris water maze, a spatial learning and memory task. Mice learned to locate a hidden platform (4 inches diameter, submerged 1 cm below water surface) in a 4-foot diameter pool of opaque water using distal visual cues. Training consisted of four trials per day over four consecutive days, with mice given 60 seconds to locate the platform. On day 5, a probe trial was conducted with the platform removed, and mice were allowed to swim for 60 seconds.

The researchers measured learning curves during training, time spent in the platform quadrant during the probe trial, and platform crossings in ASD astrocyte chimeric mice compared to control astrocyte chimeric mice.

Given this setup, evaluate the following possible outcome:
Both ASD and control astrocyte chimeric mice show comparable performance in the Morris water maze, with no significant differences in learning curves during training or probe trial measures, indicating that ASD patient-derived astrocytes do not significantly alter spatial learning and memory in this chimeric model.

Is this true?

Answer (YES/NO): YES